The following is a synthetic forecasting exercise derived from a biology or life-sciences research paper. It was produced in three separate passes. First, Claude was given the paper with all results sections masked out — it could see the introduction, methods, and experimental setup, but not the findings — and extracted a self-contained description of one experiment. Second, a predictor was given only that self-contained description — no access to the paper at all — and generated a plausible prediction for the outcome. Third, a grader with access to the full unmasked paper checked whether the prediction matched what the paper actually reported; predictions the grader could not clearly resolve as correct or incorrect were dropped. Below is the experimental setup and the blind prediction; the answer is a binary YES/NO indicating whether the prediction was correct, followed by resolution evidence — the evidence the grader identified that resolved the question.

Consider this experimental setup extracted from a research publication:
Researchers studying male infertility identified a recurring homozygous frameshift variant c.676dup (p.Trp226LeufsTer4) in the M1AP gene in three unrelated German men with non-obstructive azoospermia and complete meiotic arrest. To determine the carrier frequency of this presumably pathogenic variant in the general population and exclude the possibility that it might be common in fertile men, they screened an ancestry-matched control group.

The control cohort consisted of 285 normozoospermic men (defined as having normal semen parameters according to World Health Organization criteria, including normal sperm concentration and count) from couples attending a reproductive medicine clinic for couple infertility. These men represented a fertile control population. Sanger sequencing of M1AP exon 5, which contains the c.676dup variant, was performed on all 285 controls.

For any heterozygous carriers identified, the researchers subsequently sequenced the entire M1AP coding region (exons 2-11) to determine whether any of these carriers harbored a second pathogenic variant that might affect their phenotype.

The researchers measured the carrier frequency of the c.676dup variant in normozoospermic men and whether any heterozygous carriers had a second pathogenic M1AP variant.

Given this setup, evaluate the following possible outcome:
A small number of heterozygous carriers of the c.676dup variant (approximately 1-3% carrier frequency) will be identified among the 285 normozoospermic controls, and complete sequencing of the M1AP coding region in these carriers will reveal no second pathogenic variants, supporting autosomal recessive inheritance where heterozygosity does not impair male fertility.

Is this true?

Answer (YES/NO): YES